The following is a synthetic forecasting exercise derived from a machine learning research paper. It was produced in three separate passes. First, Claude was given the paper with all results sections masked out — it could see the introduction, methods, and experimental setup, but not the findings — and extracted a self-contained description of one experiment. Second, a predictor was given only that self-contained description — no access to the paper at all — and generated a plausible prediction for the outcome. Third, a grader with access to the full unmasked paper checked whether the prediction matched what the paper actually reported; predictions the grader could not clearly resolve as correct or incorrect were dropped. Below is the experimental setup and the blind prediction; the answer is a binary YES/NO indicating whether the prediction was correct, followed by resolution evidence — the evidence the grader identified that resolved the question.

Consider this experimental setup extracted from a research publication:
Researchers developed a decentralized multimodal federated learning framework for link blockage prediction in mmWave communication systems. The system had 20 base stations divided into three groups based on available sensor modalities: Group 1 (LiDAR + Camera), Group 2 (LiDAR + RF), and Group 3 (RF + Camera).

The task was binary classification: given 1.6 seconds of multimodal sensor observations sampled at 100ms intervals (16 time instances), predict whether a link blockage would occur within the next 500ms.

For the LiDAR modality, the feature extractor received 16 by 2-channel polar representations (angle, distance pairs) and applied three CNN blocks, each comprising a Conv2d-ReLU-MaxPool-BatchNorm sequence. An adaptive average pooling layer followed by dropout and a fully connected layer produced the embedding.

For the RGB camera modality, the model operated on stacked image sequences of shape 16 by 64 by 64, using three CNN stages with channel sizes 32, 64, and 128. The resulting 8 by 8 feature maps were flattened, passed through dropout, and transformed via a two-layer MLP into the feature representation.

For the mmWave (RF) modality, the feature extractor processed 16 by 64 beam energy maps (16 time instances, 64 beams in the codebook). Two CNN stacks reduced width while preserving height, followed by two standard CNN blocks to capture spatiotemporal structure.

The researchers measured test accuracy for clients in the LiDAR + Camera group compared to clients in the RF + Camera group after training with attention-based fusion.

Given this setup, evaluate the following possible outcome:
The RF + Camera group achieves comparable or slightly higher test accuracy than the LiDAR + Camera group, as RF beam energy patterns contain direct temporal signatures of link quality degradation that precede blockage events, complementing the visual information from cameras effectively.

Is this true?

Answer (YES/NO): NO